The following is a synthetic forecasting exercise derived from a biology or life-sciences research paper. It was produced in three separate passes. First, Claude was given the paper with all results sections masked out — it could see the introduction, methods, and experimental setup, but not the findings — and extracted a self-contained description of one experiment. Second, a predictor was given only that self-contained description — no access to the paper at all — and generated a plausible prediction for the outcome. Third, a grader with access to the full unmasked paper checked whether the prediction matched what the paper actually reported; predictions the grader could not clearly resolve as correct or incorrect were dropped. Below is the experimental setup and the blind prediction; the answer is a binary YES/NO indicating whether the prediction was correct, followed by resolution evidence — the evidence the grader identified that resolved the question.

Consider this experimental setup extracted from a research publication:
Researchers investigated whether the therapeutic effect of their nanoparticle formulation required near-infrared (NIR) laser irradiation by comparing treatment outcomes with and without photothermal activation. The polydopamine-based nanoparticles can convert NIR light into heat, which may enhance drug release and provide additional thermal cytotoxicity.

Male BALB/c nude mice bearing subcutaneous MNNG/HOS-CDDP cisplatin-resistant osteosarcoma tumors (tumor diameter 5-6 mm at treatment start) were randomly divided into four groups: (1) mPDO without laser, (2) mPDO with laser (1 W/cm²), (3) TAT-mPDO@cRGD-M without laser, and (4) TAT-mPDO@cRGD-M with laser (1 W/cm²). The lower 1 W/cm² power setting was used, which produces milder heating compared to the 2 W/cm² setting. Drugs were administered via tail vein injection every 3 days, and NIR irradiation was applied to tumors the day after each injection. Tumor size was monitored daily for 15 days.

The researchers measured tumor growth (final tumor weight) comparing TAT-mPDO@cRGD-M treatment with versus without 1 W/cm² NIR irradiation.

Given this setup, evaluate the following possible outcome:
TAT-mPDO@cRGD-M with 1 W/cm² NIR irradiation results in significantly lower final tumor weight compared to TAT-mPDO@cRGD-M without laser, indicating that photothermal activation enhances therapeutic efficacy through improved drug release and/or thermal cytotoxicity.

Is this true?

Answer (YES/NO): YES